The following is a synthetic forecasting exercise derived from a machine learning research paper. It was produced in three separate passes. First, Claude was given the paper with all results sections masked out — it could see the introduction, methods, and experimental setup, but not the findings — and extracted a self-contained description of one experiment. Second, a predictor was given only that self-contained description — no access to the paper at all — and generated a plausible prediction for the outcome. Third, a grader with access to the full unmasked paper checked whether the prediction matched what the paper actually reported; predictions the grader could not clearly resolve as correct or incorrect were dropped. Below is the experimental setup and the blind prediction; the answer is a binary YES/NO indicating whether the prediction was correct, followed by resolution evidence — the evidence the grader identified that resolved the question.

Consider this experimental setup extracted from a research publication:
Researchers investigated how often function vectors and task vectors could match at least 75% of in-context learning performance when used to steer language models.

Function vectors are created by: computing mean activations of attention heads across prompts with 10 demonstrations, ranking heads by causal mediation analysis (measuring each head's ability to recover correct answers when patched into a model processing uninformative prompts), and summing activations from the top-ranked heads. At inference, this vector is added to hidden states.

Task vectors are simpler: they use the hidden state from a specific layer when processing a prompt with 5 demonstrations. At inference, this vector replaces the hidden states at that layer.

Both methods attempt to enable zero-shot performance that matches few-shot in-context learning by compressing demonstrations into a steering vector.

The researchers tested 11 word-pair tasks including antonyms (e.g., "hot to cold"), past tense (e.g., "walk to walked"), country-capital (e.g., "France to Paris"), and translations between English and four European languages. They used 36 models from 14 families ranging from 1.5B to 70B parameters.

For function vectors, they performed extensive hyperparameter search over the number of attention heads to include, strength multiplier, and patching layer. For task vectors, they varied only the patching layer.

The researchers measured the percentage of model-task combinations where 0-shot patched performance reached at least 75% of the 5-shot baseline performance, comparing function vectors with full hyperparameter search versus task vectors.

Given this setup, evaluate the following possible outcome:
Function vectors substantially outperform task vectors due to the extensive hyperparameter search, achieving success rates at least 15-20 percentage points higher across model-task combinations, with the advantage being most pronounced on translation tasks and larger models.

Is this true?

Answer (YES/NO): NO